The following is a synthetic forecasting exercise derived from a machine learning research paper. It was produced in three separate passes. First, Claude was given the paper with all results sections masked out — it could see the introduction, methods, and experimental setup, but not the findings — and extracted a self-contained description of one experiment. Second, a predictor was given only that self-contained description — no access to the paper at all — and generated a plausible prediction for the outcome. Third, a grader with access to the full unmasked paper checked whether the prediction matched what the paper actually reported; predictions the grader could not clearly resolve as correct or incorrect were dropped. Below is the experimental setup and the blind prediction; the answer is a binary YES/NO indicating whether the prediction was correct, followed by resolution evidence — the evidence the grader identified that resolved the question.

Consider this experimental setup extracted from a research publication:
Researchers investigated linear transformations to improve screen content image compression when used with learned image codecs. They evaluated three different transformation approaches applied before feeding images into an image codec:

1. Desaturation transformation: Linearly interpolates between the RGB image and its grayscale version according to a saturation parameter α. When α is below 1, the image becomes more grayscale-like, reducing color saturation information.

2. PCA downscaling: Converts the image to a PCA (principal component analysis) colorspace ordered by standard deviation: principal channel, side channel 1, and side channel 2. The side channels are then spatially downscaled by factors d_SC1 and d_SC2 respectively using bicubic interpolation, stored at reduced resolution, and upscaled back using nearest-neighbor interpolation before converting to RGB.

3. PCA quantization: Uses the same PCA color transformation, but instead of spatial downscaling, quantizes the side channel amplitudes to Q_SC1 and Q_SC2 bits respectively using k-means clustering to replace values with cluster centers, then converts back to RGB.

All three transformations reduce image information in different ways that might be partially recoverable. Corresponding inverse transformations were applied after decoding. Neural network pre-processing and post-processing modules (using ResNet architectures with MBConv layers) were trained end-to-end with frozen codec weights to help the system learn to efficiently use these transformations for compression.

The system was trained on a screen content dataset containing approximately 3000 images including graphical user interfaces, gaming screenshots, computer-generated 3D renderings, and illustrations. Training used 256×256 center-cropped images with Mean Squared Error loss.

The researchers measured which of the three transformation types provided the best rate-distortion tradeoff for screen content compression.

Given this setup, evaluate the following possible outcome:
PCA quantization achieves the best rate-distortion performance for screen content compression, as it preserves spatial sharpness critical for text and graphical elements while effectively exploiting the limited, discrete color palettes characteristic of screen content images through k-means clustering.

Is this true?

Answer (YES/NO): NO